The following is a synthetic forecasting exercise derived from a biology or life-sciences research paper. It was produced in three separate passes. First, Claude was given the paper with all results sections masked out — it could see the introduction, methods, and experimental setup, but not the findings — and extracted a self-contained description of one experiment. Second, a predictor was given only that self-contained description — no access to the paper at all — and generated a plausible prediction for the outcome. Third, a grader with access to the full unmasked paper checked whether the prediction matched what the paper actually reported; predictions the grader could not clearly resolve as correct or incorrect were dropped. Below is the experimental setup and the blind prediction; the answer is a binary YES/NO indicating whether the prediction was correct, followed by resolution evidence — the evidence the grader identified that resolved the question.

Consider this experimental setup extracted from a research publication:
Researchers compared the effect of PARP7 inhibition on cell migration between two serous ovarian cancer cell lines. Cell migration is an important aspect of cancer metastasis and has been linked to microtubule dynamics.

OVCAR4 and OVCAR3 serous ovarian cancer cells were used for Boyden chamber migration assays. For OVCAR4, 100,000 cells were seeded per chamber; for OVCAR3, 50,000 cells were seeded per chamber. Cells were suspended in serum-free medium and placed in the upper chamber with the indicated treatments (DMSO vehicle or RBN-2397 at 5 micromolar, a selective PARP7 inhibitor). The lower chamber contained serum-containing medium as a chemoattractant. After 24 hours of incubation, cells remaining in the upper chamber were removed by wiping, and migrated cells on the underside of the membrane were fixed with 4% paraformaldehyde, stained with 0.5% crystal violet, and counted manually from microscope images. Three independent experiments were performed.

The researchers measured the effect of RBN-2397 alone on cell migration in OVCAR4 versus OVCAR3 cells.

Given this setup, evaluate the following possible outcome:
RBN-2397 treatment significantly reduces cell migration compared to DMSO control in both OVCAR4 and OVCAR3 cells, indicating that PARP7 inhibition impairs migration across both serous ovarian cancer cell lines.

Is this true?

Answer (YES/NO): NO